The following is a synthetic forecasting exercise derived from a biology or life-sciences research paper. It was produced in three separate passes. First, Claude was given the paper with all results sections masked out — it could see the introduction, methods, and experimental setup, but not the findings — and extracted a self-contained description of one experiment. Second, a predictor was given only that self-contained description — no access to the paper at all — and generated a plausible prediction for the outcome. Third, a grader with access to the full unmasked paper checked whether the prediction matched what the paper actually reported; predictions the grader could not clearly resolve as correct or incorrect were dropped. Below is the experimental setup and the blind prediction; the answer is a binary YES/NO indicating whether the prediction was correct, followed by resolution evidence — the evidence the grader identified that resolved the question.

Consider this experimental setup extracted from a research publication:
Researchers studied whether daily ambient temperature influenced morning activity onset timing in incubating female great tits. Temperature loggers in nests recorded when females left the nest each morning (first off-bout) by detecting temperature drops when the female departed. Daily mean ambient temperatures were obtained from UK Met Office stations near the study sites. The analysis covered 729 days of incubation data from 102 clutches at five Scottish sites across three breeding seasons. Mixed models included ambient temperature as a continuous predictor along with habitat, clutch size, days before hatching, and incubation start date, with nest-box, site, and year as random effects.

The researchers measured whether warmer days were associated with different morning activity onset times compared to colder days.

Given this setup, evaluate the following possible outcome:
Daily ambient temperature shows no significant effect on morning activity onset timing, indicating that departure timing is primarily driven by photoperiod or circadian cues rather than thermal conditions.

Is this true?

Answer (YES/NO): YES